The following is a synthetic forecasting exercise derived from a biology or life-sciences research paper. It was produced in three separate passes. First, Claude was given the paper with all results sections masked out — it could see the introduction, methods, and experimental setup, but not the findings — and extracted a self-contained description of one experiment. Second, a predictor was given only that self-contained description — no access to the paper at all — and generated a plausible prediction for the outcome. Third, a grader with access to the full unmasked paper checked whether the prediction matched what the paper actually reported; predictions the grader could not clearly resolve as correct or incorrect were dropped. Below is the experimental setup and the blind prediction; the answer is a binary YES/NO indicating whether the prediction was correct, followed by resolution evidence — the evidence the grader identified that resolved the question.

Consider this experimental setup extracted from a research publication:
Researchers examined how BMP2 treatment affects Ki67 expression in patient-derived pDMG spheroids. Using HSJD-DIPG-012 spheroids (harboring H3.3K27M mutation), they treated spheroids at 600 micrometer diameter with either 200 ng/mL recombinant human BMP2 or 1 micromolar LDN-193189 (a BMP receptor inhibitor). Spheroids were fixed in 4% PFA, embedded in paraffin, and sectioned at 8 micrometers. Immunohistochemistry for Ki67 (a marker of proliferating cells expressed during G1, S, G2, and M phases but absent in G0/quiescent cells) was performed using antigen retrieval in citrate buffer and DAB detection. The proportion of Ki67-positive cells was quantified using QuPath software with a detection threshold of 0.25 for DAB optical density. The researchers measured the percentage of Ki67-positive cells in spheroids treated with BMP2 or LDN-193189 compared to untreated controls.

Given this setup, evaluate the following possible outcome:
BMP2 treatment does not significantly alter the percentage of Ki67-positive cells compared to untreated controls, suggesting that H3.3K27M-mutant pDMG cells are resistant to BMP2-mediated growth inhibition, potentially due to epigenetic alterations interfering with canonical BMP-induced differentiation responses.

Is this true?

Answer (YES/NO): NO